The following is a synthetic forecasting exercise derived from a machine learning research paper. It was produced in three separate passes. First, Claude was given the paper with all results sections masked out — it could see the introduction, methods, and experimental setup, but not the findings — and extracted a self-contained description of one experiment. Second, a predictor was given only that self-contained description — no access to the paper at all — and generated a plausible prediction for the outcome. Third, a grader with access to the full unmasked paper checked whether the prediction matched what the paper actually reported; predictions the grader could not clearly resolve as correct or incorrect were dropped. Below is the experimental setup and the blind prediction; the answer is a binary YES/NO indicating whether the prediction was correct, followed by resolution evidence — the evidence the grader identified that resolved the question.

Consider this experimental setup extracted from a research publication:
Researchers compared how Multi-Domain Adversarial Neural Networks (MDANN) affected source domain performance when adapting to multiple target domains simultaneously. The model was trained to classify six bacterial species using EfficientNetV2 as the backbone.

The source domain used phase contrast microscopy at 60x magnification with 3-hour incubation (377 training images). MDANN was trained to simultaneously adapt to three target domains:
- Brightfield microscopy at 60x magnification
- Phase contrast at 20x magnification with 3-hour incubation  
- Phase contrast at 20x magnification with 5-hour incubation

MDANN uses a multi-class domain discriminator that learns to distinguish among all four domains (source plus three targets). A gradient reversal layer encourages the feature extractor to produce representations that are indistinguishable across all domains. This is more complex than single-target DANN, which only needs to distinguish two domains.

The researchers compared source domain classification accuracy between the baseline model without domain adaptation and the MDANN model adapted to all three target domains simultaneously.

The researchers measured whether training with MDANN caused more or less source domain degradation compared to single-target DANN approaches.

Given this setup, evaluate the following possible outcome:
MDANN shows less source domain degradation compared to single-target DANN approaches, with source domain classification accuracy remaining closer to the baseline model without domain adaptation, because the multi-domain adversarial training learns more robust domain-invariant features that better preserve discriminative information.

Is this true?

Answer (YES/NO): NO